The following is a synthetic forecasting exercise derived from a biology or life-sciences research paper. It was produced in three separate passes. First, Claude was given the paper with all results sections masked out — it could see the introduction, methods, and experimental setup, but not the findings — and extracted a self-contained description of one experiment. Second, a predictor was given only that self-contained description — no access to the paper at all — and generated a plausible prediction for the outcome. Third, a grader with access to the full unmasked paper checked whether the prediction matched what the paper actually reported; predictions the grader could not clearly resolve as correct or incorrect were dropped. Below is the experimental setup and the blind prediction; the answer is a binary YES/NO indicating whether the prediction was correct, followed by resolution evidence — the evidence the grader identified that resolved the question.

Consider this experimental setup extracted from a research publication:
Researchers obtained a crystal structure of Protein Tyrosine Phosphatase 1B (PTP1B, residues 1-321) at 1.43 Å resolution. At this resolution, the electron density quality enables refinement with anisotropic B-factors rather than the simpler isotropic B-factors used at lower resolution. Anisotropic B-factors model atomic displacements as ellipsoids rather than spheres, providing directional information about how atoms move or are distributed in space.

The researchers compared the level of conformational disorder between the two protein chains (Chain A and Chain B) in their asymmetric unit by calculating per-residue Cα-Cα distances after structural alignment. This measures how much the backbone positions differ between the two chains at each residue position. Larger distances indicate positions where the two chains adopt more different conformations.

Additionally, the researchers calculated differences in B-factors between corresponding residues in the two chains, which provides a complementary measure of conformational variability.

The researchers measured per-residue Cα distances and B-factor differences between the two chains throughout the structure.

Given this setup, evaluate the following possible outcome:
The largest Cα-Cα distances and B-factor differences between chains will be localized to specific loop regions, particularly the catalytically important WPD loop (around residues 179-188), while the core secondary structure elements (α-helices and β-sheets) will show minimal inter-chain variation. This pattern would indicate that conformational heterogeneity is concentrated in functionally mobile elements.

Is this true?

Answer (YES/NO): NO